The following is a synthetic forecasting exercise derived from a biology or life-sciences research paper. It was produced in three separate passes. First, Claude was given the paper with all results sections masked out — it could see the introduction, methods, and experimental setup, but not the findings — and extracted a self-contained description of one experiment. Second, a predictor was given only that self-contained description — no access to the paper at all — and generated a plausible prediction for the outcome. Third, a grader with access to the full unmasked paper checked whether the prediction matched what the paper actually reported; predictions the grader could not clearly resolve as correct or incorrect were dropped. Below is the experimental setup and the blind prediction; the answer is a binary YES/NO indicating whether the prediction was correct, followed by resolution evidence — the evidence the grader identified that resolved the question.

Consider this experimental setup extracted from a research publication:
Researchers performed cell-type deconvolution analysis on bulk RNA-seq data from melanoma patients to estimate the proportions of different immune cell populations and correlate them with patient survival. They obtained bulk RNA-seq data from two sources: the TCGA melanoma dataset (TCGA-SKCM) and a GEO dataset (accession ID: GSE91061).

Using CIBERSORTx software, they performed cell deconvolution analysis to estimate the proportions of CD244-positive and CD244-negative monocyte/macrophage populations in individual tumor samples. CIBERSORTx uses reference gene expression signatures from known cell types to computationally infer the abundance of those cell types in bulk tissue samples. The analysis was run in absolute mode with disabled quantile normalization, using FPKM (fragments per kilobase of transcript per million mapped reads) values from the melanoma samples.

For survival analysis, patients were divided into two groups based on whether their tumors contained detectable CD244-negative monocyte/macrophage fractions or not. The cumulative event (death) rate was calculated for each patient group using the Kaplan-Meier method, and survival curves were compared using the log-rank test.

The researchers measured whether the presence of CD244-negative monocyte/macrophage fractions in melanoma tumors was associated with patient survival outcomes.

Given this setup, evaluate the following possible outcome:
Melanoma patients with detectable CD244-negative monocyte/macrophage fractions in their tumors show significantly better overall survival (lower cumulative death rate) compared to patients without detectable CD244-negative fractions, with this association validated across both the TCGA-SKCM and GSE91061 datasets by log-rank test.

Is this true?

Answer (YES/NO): NO